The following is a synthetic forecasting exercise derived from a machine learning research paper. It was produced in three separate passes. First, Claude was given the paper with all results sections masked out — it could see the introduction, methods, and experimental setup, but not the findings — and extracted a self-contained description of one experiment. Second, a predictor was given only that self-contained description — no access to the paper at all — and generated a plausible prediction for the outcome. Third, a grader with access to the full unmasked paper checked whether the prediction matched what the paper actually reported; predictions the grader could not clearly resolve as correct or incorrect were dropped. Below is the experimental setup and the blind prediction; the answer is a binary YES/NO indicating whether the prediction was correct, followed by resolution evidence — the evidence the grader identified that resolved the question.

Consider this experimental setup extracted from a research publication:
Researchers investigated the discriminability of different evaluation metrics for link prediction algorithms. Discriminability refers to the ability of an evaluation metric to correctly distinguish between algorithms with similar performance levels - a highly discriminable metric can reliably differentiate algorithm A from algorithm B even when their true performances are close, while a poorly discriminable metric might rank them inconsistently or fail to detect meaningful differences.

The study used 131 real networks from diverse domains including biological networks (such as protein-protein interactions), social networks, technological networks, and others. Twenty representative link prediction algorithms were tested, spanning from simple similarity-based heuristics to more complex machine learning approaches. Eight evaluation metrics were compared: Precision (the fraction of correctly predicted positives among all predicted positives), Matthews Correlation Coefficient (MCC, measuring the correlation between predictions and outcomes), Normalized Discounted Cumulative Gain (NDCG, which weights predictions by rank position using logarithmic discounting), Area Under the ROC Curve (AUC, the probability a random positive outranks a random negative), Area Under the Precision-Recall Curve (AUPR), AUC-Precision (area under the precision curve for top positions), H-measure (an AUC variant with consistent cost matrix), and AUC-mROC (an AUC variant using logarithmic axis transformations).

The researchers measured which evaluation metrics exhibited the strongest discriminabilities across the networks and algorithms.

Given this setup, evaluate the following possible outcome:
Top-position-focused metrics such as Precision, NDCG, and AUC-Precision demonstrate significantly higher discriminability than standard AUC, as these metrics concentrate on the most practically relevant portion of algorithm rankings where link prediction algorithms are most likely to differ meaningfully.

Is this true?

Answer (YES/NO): NO